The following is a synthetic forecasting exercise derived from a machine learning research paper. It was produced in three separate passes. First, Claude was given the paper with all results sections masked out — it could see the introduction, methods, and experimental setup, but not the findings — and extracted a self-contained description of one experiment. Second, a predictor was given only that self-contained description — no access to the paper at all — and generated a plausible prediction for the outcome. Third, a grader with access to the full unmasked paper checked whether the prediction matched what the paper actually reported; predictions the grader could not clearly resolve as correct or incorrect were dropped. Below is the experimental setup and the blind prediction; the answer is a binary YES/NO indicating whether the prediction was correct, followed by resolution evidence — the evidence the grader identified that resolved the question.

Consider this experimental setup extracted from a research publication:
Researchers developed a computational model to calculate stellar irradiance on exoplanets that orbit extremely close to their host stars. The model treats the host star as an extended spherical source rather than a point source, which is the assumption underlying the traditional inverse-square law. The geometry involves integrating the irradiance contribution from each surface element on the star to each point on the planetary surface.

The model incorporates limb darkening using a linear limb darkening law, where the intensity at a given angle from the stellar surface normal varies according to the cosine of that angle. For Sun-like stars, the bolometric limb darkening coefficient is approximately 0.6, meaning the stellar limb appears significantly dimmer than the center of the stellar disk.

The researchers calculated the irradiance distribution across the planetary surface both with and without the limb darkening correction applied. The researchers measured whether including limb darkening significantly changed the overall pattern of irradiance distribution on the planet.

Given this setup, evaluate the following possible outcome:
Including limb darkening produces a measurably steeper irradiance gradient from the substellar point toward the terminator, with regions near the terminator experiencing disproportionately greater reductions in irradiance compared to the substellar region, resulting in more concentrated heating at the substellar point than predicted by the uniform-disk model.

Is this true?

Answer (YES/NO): NO